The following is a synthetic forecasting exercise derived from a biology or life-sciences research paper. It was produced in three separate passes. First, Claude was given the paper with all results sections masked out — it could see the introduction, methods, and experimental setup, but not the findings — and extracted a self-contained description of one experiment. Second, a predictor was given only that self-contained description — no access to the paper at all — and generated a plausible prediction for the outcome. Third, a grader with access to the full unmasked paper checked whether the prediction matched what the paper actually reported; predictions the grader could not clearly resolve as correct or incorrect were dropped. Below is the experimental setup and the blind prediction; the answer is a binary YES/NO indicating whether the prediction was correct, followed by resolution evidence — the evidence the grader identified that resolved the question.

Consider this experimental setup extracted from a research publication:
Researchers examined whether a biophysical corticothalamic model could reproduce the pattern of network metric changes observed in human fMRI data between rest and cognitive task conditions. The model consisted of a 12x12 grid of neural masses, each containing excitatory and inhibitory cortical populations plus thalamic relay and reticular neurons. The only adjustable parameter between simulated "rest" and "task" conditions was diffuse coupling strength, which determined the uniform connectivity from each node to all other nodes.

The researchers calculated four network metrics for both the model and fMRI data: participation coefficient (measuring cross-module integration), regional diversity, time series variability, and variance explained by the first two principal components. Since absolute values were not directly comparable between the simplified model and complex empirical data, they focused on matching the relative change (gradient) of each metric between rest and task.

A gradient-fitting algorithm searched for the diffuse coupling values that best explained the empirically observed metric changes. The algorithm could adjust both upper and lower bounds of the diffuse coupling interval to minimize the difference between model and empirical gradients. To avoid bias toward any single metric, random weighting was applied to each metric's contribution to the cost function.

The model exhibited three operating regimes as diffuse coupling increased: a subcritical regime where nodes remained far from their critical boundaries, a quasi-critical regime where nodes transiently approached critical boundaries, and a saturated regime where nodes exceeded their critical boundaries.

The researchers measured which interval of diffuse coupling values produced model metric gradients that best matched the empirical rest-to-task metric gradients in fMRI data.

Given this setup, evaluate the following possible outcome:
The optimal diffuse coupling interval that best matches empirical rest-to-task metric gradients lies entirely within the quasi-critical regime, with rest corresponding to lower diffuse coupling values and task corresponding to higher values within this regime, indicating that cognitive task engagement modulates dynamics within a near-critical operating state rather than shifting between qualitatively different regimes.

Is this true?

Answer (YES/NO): YES